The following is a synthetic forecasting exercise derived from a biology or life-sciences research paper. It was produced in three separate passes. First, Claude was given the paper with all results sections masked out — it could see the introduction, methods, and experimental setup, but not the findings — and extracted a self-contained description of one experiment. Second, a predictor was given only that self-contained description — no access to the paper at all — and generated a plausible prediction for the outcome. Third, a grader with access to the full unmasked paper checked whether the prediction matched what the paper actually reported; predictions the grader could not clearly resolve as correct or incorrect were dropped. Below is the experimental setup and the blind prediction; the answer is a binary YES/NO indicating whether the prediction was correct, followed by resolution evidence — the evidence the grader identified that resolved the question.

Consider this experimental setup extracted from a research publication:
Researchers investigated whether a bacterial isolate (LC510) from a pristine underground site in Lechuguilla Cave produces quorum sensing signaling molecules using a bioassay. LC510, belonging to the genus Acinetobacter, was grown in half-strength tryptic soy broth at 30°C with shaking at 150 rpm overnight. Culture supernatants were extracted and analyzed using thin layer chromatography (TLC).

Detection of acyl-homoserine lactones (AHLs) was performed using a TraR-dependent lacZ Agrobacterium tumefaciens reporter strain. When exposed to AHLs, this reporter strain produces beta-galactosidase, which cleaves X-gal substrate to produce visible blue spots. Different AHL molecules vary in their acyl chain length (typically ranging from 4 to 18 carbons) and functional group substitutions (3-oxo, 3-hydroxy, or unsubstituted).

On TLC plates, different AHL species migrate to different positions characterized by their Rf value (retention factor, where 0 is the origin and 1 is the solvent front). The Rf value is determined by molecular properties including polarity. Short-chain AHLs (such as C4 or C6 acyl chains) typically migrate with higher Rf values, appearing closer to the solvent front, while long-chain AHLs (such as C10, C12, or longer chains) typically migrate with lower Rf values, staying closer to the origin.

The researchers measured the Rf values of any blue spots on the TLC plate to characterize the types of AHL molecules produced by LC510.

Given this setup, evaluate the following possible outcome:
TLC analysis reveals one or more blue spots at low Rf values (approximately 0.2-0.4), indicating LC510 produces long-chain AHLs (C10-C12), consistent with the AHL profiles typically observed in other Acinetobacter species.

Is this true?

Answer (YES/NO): NO